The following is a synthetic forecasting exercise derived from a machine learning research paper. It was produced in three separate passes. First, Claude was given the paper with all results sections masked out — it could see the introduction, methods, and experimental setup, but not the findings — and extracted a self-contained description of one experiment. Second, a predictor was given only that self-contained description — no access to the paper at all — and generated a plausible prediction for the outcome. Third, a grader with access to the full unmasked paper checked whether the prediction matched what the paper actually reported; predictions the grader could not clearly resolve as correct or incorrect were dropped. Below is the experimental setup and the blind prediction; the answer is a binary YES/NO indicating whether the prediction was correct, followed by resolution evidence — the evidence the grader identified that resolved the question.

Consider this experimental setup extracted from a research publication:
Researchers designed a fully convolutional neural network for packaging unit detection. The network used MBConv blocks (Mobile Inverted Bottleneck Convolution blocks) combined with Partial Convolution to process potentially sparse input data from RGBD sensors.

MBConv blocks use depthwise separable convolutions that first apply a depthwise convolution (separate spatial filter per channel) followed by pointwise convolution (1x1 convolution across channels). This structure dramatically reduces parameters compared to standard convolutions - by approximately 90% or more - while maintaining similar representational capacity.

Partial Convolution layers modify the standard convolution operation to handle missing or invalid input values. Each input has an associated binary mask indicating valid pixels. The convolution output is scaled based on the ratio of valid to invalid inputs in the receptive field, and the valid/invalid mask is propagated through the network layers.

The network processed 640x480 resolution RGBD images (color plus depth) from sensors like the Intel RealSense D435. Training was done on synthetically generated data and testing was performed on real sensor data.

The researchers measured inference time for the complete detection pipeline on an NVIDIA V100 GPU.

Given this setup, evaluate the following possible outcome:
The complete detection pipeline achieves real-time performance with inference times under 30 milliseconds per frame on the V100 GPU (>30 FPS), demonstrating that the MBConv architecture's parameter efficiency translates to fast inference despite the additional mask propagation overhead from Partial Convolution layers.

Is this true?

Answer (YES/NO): NO